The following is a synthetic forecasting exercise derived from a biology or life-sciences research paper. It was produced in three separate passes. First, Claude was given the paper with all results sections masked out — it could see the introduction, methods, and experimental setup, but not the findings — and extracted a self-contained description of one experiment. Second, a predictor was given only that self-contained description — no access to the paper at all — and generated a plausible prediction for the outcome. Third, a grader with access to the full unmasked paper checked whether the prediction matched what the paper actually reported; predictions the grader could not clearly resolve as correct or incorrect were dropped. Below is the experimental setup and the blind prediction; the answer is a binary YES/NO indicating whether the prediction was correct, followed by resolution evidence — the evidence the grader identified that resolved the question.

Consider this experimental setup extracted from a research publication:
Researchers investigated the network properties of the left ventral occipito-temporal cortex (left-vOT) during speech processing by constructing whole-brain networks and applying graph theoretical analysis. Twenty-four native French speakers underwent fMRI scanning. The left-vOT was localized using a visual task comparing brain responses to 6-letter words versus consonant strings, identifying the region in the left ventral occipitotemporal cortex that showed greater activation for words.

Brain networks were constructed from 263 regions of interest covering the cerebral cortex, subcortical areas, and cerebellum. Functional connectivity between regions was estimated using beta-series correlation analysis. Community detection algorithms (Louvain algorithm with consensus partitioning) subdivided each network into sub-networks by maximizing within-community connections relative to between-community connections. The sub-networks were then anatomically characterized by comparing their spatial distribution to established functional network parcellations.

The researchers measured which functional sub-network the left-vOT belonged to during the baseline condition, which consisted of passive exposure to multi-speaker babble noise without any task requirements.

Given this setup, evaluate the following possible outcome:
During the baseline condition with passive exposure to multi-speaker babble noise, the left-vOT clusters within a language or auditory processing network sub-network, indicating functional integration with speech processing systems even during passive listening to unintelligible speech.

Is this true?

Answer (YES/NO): NO